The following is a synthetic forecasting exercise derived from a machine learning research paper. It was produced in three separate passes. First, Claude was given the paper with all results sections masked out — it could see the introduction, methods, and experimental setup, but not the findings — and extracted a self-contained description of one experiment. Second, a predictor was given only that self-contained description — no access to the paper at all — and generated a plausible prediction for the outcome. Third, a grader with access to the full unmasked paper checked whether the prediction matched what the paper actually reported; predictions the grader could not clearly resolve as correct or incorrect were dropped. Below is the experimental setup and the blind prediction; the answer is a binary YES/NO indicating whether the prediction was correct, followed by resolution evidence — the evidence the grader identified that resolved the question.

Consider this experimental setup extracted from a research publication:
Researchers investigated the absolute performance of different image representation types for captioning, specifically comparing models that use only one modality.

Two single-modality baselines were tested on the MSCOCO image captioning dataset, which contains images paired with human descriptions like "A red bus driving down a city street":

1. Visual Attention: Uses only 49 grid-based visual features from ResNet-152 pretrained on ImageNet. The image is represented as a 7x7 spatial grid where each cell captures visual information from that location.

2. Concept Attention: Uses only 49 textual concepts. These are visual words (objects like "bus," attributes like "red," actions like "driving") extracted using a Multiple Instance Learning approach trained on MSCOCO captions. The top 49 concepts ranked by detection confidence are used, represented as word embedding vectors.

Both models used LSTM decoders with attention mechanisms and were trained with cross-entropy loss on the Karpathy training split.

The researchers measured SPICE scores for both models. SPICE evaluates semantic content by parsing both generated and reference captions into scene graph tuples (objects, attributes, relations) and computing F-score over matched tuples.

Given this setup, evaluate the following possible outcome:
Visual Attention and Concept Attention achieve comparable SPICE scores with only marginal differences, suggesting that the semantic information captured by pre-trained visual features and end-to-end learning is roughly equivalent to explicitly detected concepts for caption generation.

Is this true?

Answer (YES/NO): YES